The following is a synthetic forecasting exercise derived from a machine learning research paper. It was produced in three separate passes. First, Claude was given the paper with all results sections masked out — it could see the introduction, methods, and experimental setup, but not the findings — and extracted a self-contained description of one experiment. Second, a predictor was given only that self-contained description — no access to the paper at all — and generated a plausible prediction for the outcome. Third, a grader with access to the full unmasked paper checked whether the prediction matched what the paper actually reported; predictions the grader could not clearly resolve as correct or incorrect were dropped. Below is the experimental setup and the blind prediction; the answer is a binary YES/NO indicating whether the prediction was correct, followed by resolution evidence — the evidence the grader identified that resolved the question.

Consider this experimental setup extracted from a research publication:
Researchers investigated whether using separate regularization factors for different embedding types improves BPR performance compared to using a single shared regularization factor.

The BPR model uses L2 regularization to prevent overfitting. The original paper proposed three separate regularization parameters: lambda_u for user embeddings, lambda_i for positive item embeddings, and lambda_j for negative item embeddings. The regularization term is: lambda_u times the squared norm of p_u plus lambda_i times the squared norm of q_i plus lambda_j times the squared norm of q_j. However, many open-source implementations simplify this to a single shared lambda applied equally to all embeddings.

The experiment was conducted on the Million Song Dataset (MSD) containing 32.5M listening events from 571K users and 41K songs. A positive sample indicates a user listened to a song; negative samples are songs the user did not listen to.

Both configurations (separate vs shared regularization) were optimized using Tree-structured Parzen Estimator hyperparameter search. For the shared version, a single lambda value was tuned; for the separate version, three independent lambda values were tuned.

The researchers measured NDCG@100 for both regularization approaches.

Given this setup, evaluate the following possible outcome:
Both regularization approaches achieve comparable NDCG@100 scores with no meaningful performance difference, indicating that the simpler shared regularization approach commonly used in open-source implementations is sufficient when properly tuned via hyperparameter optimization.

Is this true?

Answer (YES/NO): NO